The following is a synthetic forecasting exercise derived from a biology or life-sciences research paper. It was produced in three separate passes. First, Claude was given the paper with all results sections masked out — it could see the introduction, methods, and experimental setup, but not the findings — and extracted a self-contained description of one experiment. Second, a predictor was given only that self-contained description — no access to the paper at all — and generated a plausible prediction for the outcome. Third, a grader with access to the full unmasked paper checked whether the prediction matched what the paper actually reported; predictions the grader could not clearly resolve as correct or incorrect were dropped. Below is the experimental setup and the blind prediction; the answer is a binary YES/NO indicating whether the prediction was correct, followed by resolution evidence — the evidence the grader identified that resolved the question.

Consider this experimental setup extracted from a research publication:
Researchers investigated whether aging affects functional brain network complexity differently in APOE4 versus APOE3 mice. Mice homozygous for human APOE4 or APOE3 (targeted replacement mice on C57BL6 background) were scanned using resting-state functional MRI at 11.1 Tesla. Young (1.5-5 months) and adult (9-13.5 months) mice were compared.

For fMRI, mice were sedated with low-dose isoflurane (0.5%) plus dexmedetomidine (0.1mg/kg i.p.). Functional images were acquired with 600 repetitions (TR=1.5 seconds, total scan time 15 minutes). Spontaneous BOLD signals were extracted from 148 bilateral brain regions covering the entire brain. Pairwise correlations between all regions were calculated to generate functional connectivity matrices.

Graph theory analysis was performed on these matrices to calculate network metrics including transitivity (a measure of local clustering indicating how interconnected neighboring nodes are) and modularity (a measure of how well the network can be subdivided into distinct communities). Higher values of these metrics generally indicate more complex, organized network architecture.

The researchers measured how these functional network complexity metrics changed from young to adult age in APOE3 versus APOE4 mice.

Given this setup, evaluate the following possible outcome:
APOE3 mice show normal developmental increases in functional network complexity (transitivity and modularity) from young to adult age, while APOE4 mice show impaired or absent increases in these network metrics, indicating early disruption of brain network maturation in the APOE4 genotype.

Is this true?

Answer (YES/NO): NO